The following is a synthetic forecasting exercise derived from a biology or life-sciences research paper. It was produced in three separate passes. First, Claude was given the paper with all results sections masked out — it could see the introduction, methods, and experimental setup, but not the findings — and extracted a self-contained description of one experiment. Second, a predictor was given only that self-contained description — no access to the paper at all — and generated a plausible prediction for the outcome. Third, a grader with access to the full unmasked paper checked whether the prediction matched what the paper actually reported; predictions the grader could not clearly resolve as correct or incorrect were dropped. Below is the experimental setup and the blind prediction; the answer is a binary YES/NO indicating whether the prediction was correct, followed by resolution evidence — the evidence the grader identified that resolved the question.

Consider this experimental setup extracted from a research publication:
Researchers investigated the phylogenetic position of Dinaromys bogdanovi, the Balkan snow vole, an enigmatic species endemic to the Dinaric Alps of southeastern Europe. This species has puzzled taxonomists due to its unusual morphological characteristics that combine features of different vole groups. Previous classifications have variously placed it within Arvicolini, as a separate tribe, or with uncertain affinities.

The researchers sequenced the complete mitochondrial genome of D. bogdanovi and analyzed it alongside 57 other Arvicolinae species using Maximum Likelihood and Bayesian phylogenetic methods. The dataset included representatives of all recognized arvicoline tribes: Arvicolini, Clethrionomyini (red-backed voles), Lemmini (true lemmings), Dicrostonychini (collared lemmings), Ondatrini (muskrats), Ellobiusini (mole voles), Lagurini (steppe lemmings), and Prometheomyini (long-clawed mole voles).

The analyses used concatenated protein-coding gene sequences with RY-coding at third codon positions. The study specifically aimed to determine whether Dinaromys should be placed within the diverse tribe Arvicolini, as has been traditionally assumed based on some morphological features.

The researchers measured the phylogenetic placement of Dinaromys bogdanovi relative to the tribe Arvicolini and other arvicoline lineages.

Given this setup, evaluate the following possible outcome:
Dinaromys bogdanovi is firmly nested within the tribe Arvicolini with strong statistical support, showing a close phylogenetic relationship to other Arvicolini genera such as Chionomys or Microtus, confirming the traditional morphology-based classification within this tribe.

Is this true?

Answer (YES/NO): NO